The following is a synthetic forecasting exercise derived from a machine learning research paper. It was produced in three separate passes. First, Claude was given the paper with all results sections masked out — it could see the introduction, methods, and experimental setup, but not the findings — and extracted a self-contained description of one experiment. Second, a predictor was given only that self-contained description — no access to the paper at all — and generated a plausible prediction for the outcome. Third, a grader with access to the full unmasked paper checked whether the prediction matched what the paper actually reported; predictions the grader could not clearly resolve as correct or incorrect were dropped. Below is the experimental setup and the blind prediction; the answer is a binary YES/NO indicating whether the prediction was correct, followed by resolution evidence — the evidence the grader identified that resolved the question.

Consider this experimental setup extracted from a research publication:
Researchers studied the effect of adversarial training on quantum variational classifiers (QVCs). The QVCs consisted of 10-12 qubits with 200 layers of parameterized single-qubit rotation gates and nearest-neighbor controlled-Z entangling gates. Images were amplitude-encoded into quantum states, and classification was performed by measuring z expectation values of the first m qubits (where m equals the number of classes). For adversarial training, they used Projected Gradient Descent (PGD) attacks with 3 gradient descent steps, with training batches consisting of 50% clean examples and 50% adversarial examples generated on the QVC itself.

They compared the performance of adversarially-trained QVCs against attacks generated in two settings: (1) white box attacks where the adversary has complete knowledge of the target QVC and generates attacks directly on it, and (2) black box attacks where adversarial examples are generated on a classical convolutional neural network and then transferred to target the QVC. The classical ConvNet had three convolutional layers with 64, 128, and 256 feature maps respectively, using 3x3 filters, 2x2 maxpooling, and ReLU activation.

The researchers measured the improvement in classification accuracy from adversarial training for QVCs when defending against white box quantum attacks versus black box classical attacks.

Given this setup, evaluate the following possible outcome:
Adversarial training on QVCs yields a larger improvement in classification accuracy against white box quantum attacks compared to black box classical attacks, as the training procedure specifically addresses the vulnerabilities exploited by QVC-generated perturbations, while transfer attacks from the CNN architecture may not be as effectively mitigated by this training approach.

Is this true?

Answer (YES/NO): YES